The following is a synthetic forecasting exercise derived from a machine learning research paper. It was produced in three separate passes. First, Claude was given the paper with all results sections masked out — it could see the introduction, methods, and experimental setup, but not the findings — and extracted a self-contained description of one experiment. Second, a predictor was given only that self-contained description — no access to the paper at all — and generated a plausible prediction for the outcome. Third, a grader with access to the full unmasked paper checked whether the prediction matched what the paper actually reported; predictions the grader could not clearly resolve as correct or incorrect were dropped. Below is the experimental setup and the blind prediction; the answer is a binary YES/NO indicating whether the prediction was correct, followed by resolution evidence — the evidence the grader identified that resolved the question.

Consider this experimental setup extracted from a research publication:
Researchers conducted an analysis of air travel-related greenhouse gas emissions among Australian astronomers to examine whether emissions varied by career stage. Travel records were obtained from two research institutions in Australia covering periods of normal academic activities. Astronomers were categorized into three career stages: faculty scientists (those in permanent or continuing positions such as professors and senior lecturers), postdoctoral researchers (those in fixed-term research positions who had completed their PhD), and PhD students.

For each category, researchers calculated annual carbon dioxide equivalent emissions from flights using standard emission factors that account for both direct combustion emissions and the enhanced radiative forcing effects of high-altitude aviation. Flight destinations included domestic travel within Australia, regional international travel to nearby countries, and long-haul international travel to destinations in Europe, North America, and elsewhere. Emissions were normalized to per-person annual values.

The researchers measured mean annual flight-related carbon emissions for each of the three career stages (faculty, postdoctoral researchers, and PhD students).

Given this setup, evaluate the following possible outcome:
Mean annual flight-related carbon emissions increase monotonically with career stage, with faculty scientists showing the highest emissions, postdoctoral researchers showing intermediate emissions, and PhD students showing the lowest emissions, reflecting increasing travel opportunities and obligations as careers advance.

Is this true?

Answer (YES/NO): YES